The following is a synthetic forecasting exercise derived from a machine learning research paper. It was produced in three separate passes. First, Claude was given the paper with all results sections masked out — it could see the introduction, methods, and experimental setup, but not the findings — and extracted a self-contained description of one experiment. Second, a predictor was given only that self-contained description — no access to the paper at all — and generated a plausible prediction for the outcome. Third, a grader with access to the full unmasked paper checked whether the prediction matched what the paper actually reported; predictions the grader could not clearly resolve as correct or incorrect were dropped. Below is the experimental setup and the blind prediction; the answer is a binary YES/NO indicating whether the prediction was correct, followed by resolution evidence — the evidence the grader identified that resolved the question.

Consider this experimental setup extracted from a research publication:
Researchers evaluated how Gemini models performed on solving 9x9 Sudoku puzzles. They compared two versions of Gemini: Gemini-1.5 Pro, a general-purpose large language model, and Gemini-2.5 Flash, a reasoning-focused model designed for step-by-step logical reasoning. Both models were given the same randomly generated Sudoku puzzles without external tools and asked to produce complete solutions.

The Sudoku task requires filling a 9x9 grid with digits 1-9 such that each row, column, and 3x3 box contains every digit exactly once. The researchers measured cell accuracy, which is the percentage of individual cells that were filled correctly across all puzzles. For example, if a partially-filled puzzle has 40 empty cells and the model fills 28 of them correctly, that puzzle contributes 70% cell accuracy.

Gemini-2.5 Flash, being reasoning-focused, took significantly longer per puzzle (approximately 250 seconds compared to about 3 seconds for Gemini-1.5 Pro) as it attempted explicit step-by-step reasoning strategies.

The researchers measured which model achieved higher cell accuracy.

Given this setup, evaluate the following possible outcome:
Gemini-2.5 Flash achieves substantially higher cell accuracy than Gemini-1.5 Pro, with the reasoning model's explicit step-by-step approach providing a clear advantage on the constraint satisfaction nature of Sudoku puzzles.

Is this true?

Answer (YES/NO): NO